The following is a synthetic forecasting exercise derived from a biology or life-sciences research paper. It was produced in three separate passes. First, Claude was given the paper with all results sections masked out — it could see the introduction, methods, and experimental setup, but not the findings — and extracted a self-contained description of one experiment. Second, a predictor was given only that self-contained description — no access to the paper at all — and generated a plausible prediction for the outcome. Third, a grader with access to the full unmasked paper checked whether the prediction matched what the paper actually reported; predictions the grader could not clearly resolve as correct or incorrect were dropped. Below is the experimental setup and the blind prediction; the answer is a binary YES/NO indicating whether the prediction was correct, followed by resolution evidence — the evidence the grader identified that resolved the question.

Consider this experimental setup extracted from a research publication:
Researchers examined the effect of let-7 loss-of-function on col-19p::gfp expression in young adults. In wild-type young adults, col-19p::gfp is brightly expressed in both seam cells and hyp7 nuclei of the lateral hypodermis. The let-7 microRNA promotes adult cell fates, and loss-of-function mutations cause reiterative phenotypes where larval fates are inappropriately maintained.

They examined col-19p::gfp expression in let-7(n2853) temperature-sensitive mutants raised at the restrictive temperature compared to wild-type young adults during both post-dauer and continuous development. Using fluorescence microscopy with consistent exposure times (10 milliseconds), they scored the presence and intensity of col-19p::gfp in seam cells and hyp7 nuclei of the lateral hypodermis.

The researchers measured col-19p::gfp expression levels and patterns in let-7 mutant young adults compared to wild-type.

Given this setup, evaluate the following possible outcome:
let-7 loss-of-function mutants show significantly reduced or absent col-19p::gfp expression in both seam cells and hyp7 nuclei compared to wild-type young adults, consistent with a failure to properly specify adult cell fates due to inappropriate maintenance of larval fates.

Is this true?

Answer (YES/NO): YES